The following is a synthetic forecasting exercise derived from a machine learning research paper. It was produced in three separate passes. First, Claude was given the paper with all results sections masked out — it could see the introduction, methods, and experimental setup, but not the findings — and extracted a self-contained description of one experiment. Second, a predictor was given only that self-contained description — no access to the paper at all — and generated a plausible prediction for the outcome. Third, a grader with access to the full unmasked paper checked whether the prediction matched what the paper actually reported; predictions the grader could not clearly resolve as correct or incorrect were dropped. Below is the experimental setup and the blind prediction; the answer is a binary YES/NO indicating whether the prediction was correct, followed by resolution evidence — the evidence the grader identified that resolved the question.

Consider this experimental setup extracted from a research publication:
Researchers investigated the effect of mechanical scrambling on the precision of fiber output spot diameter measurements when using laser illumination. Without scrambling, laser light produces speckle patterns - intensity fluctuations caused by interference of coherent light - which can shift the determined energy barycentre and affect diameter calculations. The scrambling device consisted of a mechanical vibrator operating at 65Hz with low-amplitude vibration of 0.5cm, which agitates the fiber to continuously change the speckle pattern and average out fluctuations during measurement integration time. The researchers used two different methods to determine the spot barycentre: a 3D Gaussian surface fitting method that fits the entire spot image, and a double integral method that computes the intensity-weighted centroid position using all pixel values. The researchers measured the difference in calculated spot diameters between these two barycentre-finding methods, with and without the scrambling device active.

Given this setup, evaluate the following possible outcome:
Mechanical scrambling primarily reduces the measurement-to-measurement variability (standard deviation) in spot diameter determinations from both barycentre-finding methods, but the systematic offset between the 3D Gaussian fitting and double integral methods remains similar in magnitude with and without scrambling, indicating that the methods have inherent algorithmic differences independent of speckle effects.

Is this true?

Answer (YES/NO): NO